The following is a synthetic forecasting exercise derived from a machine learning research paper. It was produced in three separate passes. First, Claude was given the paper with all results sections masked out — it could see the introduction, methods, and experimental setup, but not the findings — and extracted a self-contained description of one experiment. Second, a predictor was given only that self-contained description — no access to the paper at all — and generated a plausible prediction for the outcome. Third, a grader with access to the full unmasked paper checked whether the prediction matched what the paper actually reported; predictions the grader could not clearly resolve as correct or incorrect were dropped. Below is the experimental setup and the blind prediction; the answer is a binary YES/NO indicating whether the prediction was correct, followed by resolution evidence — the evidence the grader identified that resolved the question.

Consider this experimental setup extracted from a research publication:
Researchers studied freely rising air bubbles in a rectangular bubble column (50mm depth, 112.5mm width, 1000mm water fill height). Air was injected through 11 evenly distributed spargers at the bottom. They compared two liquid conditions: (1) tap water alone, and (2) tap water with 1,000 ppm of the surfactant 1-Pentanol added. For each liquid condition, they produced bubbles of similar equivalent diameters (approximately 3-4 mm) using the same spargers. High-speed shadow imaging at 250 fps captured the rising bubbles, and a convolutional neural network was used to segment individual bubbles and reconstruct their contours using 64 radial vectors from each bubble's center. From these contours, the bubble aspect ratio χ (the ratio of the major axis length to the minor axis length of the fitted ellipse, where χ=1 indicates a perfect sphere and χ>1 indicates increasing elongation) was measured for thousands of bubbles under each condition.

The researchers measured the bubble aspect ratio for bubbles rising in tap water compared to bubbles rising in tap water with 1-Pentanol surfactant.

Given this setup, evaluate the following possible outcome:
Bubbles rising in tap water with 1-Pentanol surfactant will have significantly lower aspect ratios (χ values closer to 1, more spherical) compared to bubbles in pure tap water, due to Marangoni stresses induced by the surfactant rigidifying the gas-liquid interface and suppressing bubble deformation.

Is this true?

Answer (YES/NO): YES